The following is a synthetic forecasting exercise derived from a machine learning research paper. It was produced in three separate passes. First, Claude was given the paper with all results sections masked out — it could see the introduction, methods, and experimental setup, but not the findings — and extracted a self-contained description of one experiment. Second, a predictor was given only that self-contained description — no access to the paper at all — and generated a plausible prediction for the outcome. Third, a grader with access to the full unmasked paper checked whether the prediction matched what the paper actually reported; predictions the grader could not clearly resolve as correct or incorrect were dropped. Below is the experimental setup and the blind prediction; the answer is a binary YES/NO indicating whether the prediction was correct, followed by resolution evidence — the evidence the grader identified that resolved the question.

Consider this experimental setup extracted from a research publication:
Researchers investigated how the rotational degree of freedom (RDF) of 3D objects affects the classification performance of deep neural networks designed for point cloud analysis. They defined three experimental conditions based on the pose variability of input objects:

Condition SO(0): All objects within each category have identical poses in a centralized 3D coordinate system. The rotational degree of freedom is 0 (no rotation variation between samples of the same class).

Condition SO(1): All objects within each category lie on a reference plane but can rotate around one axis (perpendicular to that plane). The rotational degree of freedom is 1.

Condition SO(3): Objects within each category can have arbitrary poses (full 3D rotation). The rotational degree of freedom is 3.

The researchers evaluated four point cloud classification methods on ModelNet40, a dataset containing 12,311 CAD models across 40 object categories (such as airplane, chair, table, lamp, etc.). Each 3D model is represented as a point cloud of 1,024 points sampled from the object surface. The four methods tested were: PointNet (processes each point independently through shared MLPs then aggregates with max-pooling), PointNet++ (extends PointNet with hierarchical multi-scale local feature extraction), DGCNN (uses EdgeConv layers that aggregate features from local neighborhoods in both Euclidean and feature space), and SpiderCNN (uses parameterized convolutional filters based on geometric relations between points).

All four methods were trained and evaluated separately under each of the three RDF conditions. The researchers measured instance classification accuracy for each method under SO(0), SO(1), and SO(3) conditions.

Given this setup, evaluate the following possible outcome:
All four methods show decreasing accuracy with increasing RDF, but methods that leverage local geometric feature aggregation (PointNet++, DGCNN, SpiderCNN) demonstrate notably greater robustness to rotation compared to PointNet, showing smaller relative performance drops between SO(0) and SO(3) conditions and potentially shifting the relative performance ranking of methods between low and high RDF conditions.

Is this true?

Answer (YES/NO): NO